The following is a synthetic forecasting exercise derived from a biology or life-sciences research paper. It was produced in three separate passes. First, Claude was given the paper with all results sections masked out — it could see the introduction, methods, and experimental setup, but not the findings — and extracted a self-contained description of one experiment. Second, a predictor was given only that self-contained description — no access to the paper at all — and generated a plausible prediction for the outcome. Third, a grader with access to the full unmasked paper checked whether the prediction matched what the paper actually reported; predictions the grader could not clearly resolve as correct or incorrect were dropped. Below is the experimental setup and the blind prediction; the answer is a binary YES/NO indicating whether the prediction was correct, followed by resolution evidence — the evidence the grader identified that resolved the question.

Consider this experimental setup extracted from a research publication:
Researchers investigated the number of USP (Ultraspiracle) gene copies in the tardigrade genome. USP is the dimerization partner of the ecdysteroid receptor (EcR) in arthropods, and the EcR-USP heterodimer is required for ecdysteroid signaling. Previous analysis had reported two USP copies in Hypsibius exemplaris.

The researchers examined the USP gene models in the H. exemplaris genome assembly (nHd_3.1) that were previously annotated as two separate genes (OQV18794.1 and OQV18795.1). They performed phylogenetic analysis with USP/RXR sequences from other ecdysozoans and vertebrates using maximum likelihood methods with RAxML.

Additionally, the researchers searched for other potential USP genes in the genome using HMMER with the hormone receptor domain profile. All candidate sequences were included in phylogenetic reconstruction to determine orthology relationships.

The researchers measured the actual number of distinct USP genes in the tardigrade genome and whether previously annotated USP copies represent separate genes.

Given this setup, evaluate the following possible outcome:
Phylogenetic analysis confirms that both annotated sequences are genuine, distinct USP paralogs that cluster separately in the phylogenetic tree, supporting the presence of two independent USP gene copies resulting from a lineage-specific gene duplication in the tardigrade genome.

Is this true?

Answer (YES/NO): NO